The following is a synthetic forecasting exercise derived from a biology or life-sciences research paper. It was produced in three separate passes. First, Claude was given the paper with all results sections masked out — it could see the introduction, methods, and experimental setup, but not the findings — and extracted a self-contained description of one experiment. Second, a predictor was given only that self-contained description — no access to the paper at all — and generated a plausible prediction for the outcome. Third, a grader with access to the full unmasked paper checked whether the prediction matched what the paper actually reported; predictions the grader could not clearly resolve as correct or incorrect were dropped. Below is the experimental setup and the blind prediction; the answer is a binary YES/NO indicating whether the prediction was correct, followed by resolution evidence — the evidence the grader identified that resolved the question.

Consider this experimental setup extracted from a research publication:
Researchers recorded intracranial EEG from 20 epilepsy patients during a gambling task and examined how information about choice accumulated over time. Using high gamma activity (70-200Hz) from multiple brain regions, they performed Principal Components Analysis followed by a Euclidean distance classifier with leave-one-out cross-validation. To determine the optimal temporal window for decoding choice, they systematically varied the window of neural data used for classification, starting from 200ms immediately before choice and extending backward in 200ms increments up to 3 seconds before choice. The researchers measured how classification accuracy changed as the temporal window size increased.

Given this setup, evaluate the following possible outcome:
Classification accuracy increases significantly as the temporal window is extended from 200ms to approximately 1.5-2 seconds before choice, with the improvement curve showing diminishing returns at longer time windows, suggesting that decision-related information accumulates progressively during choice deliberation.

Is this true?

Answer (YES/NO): NO